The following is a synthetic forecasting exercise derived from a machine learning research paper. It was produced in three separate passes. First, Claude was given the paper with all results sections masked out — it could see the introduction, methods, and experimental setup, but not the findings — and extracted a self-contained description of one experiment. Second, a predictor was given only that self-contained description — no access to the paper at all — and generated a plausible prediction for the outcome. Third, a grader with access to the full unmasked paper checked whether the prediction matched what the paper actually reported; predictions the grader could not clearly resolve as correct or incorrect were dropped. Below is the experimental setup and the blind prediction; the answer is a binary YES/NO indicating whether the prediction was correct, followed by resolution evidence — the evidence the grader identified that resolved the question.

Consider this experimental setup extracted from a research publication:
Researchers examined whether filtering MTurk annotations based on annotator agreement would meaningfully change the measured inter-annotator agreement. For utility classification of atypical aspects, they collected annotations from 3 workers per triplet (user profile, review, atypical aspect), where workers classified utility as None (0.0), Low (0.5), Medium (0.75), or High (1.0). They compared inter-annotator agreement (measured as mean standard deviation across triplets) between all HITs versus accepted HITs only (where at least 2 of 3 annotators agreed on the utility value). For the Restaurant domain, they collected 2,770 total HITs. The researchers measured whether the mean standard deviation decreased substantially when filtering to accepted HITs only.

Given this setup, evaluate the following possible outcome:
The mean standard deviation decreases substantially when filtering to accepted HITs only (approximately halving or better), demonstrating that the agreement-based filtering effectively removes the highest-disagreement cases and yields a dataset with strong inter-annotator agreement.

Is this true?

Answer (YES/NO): NO